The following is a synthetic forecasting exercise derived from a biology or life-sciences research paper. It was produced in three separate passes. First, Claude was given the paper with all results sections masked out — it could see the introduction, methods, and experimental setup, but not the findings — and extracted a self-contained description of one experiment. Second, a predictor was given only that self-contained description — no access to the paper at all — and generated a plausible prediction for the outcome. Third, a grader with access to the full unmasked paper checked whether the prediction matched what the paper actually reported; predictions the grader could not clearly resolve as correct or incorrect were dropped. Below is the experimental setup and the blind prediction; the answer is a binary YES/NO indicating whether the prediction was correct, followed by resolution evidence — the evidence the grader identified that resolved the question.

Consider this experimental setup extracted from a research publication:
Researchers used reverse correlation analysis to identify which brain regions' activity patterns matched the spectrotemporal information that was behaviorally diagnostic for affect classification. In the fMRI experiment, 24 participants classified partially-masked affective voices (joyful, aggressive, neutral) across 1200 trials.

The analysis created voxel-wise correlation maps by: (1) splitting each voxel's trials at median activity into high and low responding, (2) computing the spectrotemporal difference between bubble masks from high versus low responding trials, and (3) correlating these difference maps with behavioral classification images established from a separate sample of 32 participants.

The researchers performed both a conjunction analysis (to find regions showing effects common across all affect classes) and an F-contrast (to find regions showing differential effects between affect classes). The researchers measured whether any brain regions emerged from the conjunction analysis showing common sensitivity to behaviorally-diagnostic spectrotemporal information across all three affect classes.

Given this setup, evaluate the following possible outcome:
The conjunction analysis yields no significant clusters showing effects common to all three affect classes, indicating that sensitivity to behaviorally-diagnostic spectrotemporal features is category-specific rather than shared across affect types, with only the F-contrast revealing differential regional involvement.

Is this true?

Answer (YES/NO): NO